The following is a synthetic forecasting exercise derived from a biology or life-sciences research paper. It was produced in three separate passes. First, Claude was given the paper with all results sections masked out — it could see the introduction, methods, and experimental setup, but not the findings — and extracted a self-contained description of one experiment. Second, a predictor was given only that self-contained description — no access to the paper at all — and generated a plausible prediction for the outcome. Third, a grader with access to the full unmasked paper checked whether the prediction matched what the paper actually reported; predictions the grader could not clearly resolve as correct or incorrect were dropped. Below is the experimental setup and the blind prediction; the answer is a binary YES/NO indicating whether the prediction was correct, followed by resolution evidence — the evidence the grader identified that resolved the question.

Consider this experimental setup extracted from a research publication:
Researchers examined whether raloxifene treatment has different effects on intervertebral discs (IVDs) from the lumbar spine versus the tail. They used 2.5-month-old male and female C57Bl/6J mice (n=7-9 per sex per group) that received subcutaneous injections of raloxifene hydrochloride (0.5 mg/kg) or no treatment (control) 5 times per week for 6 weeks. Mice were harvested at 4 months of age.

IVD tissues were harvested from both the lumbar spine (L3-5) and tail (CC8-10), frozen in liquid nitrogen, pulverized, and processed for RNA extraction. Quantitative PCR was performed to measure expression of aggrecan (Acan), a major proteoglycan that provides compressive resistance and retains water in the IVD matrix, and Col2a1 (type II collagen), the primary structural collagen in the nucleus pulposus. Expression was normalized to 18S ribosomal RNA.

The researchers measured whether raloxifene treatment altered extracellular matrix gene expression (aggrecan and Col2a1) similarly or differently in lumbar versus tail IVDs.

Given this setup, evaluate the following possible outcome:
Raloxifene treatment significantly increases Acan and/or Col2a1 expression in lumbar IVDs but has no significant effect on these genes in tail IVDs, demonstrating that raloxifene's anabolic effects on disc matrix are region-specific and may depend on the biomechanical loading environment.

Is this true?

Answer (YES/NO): YES